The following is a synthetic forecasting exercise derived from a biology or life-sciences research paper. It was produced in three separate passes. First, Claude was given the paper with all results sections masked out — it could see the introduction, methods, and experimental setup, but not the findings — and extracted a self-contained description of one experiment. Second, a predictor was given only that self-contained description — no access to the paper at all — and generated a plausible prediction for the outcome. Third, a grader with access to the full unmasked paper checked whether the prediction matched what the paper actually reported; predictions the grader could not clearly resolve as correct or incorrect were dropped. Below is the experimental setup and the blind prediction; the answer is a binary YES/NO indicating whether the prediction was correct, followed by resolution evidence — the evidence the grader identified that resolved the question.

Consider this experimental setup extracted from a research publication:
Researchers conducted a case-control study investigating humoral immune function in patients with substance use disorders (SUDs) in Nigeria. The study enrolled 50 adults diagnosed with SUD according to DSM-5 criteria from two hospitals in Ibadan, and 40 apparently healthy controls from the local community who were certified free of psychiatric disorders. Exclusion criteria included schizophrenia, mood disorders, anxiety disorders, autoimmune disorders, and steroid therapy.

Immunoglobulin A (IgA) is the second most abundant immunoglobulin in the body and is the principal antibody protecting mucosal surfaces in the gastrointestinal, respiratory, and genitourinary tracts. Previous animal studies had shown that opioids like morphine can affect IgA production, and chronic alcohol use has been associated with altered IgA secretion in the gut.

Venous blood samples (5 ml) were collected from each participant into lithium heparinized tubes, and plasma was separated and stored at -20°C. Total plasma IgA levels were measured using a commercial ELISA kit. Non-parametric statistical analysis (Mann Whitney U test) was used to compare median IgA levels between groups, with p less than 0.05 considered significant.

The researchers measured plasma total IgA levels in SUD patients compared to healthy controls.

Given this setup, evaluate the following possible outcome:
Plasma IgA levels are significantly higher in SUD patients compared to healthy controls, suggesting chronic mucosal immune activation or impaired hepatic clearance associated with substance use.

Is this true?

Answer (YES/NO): NO